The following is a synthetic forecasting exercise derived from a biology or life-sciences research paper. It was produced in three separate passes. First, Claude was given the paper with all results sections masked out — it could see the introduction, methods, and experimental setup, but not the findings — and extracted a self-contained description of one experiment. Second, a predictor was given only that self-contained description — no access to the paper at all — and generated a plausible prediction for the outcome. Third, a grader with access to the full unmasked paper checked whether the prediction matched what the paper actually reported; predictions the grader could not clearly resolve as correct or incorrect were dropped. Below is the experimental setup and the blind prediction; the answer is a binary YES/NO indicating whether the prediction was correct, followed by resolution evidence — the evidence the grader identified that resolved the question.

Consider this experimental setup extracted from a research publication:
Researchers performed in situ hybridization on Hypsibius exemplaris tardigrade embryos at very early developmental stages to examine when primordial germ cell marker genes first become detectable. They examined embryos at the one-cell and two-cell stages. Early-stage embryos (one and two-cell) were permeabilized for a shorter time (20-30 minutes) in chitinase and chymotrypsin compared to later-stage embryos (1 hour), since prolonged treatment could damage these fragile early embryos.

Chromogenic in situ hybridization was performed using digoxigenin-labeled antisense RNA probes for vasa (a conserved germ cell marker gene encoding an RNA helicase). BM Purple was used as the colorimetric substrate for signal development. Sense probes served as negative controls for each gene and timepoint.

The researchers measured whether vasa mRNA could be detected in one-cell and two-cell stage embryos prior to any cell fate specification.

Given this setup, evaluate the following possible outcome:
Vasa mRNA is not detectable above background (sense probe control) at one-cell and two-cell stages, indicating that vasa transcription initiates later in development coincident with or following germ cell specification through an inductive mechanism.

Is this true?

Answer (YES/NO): NO